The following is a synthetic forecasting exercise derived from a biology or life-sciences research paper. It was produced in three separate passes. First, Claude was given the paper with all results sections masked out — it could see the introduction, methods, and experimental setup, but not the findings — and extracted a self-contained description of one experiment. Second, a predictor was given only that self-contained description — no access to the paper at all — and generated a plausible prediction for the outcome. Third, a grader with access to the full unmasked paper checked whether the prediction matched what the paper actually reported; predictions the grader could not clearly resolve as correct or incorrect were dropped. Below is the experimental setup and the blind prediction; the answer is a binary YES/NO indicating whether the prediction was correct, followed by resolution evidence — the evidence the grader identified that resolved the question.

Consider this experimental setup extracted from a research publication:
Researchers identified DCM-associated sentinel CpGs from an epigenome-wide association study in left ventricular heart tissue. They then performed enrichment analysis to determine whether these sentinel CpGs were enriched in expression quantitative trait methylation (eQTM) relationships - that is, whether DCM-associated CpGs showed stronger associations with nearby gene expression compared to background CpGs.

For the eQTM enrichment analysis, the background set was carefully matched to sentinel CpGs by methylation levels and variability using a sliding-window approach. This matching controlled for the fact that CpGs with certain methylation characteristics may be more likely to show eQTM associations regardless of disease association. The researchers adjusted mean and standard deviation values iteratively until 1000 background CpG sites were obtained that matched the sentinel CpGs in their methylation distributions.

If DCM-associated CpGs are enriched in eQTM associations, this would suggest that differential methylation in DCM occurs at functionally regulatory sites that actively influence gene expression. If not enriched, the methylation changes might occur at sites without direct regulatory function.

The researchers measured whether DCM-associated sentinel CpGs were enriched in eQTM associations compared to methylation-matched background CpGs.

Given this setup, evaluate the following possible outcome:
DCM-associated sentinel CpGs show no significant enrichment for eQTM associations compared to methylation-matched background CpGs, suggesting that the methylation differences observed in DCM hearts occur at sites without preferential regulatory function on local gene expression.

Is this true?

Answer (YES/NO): NO